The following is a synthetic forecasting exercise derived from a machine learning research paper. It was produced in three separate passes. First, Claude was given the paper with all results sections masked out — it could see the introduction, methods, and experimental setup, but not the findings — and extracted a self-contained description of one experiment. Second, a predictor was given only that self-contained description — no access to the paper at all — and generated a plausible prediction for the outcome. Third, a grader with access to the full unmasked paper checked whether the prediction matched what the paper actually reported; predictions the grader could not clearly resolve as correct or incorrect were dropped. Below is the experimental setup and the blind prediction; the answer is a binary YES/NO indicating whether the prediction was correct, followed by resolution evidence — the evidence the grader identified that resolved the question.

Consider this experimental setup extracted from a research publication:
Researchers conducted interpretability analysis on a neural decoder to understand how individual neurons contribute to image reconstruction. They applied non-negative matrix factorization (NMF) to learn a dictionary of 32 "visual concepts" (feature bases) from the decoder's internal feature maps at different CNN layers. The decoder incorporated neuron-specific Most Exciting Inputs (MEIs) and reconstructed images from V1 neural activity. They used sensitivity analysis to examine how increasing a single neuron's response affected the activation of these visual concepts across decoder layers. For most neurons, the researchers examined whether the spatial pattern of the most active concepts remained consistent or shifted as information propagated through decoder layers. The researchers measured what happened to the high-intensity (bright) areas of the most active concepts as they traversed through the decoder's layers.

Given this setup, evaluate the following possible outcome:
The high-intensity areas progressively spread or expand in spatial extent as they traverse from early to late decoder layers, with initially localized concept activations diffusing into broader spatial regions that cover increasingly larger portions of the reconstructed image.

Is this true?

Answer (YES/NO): NO